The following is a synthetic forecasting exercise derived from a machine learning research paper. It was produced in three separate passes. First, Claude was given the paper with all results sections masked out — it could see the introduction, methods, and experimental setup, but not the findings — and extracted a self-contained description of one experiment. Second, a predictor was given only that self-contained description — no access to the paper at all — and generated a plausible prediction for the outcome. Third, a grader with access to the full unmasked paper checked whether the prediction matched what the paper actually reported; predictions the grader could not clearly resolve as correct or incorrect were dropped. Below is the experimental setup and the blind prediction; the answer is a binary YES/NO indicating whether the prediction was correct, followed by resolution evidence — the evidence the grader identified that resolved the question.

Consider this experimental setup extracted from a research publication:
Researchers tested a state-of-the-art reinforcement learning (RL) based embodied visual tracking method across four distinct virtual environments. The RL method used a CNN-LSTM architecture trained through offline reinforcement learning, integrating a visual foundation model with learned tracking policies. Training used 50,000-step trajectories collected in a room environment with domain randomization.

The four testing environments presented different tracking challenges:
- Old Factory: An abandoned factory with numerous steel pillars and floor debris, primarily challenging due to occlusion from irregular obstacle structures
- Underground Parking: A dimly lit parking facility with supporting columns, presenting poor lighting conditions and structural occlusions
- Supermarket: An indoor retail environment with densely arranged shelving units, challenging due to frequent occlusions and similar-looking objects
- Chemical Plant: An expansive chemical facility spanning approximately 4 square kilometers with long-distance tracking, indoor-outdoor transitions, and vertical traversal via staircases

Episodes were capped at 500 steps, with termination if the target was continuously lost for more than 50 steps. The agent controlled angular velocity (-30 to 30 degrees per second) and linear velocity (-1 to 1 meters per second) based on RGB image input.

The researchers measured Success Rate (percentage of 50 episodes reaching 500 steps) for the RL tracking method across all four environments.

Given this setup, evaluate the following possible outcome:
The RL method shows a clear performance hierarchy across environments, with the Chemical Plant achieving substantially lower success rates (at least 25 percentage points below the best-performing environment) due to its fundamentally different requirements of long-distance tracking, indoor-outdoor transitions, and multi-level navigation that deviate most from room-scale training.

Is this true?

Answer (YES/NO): YES